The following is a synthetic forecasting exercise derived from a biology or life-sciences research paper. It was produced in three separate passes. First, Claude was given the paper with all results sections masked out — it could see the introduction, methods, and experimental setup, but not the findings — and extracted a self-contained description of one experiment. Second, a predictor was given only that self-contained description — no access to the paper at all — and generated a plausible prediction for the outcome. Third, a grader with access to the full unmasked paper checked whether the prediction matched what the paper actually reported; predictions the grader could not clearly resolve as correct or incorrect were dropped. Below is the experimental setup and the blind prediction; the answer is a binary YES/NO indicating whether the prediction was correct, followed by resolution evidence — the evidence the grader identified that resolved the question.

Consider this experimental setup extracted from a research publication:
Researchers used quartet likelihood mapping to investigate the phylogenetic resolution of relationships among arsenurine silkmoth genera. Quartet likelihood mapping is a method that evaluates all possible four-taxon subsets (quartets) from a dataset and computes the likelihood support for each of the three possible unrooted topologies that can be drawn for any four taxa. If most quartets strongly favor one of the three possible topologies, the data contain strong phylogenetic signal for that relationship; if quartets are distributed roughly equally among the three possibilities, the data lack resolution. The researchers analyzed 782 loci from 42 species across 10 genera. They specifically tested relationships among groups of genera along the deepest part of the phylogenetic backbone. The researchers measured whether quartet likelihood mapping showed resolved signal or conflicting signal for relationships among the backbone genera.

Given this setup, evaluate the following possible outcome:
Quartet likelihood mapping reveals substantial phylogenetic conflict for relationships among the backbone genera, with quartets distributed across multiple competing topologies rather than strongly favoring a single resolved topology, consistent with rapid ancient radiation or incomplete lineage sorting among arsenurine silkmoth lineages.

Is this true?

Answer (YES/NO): YES